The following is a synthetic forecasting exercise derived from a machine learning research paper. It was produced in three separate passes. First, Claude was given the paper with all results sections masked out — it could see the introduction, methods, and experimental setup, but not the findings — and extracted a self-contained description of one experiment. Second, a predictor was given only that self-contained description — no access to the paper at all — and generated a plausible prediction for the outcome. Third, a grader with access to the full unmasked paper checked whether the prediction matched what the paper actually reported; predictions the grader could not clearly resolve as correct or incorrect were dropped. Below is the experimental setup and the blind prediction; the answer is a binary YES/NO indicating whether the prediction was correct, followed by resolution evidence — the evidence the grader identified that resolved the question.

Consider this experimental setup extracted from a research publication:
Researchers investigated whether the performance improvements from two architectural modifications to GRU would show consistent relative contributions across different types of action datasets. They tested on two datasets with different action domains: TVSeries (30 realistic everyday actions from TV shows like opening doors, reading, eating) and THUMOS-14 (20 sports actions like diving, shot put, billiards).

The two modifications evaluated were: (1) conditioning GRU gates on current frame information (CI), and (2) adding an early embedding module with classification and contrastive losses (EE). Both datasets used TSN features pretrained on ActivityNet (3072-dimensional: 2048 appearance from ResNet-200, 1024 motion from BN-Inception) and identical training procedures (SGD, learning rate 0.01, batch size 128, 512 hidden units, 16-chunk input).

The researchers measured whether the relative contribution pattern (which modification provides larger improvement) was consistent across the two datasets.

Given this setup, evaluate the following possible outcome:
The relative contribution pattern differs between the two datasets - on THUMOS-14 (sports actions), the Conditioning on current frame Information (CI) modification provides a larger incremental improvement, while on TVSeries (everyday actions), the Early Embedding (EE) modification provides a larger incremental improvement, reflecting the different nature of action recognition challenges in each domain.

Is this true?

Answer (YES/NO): NO